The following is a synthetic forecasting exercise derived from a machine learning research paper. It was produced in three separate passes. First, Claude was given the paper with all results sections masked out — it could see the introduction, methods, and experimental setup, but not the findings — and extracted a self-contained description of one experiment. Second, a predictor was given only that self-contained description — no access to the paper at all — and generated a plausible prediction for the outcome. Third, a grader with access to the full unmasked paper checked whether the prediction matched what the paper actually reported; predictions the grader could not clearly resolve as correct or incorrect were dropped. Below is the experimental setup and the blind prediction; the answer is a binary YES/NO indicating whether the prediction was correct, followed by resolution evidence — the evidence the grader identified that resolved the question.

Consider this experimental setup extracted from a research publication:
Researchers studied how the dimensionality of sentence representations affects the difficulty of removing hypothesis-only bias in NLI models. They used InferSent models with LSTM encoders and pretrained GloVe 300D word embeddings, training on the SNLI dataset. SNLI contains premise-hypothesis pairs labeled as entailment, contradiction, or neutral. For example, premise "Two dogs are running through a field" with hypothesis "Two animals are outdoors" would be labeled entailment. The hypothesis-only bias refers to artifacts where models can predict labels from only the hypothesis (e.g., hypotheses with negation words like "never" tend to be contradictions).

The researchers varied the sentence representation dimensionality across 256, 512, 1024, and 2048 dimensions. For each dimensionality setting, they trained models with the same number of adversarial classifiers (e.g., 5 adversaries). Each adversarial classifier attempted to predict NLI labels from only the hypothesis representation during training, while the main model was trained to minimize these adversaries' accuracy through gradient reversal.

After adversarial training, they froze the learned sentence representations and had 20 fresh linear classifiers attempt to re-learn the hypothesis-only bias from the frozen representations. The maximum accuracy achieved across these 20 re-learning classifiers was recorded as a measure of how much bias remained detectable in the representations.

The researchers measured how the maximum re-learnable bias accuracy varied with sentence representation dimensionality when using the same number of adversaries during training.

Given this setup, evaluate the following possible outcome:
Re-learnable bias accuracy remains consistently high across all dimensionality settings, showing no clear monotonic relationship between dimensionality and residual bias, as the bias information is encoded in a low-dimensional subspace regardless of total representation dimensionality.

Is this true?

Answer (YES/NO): NO